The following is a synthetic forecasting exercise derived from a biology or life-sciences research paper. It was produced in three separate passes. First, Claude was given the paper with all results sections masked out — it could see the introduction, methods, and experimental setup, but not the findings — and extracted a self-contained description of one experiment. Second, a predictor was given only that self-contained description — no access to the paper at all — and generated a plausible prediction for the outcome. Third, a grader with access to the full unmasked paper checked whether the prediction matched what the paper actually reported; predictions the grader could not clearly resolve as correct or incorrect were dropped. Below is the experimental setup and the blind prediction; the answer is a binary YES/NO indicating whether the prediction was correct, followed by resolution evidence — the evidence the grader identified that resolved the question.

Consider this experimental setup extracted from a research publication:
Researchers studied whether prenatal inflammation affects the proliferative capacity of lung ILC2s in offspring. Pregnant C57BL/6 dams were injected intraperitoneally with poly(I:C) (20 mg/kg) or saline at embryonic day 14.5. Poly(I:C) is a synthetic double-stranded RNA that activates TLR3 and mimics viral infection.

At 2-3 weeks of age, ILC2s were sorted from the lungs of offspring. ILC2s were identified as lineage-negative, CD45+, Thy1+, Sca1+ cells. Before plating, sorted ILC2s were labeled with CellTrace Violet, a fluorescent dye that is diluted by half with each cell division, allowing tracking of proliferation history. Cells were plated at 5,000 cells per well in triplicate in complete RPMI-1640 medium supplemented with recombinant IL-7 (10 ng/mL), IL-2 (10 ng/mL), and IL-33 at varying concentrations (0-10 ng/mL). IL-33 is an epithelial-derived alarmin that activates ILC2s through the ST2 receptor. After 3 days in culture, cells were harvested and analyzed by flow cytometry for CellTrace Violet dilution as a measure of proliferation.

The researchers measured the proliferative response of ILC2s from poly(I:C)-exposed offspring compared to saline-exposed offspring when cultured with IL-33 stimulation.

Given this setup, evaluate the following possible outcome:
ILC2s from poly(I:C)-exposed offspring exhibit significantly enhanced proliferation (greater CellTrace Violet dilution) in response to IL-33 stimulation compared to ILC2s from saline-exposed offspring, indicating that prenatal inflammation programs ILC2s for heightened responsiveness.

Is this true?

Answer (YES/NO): YES